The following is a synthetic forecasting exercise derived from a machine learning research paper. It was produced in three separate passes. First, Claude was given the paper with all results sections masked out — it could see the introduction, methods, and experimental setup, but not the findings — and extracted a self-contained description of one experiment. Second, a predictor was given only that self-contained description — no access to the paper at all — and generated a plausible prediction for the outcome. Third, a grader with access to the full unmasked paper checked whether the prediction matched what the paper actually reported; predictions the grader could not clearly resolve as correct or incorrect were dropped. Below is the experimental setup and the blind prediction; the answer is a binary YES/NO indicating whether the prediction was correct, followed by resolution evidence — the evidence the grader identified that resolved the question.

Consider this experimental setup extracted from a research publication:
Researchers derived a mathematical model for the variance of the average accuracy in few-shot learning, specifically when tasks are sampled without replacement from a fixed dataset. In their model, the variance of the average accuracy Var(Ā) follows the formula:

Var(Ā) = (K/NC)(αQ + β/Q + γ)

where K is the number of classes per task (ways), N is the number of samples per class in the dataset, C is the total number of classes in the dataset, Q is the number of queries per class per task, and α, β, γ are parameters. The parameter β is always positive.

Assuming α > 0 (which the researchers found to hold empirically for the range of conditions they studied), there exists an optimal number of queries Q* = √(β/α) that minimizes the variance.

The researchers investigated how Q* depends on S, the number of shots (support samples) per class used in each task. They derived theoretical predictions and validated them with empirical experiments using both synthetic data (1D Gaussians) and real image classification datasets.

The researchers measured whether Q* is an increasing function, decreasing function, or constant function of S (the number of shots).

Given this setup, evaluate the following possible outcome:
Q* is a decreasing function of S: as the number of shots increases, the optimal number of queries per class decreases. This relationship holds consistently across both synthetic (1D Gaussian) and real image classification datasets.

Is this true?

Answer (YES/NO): NO